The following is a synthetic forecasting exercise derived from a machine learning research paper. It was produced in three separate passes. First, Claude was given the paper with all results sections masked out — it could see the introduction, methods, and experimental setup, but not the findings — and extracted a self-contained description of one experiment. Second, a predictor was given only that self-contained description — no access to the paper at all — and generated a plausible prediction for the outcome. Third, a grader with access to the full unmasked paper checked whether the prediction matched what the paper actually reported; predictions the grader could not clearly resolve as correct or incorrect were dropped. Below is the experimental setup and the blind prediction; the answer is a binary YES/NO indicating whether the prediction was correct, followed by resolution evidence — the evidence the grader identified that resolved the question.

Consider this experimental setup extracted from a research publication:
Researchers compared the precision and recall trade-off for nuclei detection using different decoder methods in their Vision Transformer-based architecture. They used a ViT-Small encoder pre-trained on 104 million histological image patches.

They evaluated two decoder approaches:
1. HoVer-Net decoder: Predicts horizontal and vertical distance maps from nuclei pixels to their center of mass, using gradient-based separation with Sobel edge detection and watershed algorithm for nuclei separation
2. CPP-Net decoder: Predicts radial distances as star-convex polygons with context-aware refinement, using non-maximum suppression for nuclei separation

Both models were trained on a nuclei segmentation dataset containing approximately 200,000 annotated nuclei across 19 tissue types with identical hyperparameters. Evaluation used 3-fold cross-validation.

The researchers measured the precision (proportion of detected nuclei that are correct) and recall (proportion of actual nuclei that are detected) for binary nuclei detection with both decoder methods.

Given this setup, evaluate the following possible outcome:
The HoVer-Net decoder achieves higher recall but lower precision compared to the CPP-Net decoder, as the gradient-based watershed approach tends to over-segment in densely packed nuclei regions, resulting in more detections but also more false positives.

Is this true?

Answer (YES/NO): YES